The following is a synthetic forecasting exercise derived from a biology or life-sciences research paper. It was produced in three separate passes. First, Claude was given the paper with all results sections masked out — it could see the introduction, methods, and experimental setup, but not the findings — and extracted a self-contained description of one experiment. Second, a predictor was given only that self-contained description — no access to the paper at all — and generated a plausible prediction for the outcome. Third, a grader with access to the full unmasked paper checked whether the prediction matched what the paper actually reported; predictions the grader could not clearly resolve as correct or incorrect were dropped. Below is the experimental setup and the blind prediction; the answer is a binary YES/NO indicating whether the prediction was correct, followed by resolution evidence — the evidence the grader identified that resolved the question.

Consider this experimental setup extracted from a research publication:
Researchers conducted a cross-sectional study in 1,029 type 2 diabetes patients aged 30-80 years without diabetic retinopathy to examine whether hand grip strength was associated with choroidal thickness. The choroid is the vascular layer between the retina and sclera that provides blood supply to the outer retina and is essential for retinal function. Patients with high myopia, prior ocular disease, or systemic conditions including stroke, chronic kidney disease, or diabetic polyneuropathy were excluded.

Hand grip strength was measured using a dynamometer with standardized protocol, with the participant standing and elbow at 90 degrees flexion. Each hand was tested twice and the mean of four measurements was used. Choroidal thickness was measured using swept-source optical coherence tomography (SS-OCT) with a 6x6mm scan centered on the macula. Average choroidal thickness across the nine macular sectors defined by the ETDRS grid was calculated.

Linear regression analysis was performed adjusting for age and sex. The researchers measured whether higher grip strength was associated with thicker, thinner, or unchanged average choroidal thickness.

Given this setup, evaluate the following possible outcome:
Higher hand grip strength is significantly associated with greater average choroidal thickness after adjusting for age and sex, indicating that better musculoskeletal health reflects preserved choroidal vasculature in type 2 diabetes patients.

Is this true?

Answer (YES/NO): YES